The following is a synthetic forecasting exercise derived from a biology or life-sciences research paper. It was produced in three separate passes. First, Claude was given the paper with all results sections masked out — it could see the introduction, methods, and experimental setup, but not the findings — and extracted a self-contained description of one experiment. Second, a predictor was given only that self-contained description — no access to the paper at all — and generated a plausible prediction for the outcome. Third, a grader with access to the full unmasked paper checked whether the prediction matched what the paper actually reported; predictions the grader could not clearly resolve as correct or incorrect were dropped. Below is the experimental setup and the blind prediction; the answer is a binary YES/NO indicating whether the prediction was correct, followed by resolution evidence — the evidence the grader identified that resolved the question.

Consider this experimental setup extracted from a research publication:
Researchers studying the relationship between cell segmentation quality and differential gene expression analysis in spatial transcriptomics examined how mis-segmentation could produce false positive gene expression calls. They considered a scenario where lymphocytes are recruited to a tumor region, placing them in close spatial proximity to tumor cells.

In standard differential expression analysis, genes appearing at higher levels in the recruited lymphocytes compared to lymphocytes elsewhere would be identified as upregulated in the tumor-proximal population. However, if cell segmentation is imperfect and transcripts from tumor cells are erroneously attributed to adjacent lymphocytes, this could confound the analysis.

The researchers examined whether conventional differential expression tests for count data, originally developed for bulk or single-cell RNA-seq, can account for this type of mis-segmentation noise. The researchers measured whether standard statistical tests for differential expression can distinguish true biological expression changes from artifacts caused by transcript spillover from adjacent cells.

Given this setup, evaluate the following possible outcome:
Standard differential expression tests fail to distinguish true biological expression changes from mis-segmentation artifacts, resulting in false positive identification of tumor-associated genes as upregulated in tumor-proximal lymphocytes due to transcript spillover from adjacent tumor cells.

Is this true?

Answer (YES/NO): YES